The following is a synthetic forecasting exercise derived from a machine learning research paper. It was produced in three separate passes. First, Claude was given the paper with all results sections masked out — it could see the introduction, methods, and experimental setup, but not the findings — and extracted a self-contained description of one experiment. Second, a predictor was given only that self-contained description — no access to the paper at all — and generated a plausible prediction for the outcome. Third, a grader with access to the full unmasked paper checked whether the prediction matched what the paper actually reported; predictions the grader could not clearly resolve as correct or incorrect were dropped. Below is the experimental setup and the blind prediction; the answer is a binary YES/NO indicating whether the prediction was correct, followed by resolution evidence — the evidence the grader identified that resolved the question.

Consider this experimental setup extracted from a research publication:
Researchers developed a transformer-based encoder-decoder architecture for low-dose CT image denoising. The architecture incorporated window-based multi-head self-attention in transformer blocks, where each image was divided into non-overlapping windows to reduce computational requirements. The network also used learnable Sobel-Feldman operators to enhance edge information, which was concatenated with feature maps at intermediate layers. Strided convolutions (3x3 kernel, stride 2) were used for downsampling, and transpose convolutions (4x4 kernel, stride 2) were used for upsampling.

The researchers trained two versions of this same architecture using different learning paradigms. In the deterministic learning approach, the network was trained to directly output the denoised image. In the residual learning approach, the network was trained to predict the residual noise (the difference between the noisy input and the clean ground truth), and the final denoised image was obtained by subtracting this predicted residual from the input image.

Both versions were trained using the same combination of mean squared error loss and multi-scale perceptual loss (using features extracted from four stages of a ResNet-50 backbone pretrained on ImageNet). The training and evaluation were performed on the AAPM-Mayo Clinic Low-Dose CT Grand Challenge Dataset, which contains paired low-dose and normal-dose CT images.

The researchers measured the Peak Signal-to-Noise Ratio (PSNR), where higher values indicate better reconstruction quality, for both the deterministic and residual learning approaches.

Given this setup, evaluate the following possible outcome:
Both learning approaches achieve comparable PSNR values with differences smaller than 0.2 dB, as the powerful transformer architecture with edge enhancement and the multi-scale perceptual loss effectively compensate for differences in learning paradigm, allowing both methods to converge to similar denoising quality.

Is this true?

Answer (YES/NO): NO